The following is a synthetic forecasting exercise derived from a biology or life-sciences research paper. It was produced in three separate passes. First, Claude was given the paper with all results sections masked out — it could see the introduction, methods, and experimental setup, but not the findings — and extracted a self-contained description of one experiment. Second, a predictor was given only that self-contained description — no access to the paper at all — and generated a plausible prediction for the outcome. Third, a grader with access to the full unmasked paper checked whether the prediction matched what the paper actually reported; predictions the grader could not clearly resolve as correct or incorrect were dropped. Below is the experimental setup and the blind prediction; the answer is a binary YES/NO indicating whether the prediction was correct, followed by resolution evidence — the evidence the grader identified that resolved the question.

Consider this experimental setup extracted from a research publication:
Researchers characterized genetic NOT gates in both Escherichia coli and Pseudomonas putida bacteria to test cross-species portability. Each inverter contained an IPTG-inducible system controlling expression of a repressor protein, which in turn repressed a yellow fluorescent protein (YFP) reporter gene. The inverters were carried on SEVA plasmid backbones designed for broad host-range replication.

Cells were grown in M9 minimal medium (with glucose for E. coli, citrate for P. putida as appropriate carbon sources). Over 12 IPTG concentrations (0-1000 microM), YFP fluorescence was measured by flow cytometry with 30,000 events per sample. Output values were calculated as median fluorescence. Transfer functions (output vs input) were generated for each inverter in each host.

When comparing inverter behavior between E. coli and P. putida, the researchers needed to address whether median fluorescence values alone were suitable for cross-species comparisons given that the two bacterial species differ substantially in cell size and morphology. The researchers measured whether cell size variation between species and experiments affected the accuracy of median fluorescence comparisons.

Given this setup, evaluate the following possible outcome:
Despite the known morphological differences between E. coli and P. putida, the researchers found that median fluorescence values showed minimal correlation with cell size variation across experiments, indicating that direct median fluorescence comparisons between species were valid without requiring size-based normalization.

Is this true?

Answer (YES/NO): NO